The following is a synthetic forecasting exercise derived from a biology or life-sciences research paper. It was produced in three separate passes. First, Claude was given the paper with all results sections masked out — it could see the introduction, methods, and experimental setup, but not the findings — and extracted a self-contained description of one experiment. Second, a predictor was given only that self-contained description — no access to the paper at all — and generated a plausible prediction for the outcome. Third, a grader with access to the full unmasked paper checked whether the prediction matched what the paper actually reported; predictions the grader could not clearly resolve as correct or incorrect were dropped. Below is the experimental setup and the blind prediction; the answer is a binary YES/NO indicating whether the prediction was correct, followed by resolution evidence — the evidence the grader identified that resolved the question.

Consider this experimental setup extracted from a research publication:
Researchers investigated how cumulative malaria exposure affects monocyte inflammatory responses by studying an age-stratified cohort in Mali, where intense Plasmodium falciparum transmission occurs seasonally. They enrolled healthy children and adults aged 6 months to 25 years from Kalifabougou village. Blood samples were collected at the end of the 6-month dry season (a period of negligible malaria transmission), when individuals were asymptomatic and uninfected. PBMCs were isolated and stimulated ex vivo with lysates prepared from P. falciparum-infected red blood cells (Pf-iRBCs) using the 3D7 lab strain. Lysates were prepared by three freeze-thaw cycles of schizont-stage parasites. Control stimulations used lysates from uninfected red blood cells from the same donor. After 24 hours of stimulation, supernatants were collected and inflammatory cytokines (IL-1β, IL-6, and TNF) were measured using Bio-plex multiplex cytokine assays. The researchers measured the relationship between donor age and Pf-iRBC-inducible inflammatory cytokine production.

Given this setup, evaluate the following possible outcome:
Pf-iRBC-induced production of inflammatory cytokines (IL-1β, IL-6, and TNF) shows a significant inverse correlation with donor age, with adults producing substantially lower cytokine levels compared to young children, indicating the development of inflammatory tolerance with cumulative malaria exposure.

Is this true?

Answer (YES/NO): YES